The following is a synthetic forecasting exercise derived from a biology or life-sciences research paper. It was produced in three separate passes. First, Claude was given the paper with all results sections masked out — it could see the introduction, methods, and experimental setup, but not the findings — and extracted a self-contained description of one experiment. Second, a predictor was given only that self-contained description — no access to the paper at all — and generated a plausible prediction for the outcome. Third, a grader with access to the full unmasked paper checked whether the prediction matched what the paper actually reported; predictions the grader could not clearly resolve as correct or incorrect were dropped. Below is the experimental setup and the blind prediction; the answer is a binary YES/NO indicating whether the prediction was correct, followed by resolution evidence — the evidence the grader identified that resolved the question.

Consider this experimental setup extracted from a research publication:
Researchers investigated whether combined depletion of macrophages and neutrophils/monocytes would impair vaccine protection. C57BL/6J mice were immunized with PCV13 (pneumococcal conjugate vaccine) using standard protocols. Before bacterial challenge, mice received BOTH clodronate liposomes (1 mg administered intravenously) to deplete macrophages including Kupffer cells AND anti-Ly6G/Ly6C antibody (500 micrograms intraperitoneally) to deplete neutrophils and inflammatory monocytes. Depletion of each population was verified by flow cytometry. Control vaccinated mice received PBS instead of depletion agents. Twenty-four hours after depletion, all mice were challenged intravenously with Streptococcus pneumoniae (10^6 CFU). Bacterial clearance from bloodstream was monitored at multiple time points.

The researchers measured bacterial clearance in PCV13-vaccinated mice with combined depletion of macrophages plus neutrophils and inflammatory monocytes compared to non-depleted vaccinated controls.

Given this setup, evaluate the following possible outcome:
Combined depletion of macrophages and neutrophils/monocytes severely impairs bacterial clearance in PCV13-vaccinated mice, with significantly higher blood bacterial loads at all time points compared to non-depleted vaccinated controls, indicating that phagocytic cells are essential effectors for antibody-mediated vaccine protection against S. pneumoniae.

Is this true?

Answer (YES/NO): NO